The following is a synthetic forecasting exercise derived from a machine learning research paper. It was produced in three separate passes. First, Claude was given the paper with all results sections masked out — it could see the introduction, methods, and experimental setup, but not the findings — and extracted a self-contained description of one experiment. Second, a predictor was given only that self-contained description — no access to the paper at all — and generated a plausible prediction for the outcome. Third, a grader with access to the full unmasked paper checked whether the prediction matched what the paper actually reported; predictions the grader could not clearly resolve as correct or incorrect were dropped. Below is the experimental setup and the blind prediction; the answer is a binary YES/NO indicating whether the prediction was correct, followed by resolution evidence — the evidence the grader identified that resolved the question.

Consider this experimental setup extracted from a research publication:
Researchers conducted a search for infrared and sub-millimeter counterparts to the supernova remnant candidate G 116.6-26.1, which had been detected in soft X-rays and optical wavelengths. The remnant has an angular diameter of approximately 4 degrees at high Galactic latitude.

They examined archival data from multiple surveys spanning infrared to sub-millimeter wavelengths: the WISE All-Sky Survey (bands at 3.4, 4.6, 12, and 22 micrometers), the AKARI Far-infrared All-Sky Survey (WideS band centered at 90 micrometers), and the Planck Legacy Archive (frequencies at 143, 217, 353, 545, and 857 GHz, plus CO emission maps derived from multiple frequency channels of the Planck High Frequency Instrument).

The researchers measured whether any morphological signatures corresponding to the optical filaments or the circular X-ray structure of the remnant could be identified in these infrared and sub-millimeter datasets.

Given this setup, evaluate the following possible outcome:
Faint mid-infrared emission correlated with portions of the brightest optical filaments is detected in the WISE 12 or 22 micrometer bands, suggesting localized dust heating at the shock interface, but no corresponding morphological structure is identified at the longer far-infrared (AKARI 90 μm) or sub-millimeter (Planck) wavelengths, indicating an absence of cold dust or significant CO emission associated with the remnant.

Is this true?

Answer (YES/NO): NO